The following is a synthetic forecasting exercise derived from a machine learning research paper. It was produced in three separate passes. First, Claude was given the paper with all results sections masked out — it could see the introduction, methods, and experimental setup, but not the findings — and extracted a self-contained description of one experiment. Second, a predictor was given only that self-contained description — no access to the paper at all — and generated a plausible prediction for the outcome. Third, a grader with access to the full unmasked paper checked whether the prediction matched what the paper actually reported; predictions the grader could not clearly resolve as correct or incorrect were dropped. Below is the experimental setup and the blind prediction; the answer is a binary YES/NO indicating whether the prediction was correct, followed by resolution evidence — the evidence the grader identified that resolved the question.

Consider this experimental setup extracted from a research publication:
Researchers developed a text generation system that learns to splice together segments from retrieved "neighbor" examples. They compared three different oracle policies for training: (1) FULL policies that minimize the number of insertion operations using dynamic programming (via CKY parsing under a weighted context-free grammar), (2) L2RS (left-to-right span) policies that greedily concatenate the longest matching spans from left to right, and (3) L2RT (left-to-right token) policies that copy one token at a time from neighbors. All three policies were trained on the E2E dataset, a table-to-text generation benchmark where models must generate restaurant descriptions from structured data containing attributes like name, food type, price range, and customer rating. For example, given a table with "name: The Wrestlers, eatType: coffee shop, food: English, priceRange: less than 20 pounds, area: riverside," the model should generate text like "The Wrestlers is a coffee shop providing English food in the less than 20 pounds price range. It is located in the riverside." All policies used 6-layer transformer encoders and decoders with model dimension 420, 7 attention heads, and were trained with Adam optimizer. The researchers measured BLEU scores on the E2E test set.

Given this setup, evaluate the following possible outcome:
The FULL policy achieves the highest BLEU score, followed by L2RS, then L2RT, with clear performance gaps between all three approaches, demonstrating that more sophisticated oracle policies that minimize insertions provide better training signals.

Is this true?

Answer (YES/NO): NO